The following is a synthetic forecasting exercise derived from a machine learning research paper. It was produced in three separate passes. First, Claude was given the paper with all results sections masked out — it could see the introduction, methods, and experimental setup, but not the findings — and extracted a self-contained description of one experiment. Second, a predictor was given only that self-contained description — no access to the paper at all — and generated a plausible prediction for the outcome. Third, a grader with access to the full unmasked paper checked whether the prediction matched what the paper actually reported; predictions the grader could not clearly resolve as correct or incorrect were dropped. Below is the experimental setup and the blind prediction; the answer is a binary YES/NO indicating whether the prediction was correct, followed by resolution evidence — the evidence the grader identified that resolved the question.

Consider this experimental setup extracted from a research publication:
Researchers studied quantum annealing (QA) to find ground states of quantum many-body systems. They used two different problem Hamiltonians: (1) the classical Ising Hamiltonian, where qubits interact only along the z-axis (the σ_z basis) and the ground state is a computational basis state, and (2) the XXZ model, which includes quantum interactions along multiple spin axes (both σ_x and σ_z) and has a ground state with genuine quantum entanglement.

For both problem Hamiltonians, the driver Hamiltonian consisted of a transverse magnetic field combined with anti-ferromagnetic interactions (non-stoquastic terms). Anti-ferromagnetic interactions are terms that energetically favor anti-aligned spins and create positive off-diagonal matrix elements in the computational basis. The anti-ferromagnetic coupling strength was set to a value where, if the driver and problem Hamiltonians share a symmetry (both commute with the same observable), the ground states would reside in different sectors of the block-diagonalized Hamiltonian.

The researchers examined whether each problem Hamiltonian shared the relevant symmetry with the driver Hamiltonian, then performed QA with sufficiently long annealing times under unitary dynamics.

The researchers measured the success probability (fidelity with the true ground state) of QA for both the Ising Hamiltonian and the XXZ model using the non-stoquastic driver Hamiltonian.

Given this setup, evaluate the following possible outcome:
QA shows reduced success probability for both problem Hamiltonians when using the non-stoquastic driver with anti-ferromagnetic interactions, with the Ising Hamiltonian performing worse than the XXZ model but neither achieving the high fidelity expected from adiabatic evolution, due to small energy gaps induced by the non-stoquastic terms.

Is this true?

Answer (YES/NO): NO